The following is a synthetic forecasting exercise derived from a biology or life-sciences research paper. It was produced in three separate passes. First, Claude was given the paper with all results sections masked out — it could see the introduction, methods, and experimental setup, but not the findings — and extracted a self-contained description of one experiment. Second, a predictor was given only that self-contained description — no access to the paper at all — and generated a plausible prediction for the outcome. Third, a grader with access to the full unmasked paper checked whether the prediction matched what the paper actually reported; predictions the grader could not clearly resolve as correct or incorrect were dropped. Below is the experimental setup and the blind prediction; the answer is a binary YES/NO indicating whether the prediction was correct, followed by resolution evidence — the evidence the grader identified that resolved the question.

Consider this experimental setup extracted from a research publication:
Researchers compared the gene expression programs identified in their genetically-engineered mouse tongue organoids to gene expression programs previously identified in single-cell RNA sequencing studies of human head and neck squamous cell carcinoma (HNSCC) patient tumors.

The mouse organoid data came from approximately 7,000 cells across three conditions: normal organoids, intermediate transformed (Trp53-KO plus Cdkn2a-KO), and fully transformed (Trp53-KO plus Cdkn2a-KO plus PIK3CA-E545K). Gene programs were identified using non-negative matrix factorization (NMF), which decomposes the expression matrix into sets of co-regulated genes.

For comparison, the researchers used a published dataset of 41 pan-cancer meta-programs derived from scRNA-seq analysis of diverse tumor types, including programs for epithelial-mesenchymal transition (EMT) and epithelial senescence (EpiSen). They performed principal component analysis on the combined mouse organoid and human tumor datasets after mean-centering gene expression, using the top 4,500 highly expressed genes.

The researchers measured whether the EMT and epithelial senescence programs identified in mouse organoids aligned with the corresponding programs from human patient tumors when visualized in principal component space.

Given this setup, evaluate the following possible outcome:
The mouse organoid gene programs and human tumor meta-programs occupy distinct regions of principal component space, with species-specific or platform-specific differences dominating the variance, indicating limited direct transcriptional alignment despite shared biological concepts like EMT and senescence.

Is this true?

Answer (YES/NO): NO